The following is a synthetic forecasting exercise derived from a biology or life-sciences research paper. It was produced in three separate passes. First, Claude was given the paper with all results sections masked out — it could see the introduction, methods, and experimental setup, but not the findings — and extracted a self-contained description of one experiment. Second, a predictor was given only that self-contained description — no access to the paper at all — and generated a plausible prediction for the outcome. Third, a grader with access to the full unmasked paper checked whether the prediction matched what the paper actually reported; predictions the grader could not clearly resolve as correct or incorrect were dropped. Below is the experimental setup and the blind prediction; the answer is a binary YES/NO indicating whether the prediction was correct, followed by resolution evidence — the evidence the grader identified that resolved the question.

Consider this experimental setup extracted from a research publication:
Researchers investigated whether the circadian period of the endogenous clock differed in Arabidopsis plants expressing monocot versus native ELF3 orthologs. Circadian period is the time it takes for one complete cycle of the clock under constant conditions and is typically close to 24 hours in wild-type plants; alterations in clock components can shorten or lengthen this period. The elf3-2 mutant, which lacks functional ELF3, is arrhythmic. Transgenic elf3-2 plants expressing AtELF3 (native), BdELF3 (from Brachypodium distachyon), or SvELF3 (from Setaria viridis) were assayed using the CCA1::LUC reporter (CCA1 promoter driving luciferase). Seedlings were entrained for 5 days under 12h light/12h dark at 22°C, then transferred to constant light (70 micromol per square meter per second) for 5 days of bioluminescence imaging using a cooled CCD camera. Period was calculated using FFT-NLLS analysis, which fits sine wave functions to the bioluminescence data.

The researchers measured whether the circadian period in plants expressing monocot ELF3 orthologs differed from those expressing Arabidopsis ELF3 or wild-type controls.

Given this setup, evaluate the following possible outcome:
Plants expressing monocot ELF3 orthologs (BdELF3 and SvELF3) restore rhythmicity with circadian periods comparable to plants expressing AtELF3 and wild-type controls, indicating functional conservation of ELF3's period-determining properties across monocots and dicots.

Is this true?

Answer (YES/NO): NO